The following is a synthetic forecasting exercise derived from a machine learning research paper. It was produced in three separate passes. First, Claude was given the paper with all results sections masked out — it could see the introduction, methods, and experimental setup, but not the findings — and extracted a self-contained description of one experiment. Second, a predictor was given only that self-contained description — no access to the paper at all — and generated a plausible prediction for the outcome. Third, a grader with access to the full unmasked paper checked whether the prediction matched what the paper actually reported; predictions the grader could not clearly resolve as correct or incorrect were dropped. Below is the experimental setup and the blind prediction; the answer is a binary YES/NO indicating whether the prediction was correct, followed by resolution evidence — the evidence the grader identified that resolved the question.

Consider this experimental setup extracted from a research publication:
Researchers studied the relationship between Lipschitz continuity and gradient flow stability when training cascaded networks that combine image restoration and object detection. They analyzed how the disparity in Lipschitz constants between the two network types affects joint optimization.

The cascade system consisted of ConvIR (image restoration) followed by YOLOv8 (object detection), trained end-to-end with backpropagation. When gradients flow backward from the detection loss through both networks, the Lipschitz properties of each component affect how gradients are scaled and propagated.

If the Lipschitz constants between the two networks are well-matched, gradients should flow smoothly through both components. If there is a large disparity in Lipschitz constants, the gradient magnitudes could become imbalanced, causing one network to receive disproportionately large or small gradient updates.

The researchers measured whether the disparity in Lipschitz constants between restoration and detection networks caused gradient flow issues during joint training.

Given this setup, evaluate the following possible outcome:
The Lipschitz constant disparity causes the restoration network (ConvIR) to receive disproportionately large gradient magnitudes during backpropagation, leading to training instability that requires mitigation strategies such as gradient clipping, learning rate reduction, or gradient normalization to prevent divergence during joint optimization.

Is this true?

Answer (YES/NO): NO